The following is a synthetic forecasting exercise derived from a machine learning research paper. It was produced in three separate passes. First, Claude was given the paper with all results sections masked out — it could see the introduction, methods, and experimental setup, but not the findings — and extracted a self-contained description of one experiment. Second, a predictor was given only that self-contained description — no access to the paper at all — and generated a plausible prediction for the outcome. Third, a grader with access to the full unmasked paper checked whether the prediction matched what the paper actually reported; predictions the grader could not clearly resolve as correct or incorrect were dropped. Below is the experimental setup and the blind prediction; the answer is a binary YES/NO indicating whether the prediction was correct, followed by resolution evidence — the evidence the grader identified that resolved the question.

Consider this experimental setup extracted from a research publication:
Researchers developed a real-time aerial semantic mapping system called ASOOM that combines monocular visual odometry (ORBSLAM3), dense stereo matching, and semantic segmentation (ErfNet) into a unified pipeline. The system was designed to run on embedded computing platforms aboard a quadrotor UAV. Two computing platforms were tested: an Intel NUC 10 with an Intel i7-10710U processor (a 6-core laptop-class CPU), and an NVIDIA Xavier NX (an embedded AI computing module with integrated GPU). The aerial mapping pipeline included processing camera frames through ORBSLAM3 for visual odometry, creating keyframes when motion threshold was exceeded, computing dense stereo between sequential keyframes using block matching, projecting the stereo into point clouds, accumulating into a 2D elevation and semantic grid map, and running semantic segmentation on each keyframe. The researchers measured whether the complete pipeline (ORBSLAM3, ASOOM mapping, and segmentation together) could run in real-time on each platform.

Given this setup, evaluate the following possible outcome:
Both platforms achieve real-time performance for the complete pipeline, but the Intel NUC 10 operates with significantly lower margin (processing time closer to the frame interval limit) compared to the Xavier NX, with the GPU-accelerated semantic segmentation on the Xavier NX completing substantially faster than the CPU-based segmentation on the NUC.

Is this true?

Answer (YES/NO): NO